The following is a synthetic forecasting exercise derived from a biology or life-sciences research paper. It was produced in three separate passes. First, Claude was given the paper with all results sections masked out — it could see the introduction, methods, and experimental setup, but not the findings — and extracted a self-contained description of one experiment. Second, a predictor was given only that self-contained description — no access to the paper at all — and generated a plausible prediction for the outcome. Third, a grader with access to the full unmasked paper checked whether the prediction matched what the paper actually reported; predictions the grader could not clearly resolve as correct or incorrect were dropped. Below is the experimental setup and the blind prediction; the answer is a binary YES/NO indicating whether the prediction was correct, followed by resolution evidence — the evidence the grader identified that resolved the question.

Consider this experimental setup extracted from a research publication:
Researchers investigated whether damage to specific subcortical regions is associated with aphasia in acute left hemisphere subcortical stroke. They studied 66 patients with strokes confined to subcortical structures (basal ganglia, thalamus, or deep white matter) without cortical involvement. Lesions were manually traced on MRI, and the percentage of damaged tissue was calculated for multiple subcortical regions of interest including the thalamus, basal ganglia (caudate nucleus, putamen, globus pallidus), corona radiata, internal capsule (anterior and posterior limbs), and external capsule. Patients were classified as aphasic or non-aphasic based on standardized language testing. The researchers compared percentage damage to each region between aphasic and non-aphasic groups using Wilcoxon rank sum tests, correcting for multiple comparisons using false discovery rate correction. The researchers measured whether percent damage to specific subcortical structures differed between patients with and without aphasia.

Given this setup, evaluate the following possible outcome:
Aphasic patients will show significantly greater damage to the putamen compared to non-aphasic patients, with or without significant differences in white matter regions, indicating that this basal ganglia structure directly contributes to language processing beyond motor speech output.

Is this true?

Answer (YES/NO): NO